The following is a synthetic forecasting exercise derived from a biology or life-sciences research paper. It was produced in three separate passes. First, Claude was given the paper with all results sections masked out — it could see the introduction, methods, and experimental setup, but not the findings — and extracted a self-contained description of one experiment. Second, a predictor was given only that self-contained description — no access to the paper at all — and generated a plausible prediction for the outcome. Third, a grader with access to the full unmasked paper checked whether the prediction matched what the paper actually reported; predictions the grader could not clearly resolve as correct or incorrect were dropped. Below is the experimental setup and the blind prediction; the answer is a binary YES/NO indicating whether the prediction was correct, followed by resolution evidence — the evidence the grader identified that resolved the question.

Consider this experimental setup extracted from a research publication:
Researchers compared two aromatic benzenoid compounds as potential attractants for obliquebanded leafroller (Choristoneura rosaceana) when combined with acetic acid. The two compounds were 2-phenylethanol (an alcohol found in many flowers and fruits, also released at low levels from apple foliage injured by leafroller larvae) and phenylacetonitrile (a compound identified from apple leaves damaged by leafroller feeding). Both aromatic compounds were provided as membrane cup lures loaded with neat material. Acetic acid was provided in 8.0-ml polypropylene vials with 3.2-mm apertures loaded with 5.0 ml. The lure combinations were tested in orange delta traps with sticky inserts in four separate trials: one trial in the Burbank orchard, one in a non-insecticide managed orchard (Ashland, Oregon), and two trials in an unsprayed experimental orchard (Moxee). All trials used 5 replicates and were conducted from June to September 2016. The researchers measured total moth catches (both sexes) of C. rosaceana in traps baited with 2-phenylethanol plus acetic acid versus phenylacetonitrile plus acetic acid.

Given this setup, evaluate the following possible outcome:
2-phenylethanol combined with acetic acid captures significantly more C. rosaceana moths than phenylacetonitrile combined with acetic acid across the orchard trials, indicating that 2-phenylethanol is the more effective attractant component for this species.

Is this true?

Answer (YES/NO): YES